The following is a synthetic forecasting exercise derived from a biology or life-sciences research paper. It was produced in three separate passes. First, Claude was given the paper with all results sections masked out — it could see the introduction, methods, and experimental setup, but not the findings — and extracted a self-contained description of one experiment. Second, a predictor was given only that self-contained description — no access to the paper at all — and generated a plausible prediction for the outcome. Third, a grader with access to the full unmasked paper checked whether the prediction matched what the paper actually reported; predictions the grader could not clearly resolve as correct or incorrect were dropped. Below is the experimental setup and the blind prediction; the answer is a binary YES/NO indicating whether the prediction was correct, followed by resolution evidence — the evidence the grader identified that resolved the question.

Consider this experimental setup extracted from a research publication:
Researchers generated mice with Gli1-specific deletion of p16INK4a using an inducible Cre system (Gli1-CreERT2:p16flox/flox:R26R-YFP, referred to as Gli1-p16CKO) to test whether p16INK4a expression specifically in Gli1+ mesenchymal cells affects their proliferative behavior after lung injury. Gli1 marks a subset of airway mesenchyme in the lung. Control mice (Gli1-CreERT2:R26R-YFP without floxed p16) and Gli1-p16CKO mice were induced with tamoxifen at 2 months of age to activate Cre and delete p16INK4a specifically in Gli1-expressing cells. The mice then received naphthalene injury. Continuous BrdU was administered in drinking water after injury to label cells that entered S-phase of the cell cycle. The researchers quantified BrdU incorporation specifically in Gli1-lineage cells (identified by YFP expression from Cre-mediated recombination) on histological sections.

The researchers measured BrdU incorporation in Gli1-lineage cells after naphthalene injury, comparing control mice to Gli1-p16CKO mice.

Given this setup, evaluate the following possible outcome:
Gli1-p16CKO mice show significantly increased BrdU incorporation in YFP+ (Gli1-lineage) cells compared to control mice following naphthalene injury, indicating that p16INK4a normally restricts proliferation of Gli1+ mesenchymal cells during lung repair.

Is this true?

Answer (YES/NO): YES